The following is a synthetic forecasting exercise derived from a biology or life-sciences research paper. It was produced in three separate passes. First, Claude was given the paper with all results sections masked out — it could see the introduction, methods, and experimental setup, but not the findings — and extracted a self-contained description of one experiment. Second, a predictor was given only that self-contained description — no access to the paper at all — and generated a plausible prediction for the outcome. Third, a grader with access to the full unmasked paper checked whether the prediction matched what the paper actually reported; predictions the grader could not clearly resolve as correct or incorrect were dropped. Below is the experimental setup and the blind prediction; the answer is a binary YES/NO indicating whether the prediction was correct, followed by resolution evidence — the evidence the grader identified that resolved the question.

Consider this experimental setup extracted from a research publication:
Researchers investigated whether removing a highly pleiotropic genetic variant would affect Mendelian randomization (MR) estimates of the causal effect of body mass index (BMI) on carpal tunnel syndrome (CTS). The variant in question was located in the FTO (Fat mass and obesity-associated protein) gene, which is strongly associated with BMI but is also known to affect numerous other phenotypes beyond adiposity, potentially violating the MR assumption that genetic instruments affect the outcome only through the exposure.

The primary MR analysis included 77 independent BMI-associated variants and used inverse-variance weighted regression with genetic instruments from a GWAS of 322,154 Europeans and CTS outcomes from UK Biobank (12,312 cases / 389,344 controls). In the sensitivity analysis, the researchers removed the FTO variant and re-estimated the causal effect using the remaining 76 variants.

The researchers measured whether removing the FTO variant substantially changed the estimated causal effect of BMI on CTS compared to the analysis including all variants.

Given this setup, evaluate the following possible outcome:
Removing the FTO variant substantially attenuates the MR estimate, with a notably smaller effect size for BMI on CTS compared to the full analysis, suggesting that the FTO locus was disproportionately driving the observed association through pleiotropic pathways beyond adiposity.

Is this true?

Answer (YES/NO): NO